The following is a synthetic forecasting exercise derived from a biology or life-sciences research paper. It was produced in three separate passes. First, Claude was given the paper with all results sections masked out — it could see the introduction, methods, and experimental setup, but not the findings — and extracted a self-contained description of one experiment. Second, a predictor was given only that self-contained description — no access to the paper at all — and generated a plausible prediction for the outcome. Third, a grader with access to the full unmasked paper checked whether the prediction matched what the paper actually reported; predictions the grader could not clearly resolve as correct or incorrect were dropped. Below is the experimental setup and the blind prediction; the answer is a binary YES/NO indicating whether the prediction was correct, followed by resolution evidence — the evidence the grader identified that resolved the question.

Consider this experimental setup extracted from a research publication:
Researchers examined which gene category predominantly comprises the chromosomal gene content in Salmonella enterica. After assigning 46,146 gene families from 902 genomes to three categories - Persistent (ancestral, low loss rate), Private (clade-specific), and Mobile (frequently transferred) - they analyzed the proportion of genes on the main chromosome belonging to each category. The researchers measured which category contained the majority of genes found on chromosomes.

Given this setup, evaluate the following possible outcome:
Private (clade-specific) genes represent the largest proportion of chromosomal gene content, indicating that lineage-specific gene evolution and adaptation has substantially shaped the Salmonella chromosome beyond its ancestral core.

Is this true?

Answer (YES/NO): NO